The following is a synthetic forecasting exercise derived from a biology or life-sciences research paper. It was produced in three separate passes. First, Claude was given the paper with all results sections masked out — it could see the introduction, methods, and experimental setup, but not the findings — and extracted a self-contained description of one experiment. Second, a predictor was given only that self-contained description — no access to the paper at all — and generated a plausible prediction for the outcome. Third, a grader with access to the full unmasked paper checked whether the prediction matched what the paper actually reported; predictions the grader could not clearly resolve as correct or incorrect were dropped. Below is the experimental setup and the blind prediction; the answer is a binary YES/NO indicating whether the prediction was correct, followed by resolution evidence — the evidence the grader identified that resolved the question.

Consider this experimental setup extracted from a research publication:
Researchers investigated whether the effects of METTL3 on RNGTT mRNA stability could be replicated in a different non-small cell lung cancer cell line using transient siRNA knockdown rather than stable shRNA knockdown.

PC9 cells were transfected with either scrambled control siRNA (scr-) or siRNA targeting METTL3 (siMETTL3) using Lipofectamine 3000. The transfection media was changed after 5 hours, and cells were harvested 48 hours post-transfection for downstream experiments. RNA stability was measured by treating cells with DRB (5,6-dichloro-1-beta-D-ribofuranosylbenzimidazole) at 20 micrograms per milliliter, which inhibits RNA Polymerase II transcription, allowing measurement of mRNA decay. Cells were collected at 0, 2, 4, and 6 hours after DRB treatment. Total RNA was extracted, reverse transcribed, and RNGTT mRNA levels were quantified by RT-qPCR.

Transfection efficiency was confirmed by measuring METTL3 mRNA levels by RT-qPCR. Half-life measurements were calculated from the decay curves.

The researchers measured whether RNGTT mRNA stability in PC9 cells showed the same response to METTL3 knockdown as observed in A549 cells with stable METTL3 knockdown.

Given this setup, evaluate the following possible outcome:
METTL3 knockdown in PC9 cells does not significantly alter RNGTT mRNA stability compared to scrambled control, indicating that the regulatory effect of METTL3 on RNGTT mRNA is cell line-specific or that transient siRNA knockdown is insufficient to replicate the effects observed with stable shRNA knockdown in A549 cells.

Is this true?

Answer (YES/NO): NO